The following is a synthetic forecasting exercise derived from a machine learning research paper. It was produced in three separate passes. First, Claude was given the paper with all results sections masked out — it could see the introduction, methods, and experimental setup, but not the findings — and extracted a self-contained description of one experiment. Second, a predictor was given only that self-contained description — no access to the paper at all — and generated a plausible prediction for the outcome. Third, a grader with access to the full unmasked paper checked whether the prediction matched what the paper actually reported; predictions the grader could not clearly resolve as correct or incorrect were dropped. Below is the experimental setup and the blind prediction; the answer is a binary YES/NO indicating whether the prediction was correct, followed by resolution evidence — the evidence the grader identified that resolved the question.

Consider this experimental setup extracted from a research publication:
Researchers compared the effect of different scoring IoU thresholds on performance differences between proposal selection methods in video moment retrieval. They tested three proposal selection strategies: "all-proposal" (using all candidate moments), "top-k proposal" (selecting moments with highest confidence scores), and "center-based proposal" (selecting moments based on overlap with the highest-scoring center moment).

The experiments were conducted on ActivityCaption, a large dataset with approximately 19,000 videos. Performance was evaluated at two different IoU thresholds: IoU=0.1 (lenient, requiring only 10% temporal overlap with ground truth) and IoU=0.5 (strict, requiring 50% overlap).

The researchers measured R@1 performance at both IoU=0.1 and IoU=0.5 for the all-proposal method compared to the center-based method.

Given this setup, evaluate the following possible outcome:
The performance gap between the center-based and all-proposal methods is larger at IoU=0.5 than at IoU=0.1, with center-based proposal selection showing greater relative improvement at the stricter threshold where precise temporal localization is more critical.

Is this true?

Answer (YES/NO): NO